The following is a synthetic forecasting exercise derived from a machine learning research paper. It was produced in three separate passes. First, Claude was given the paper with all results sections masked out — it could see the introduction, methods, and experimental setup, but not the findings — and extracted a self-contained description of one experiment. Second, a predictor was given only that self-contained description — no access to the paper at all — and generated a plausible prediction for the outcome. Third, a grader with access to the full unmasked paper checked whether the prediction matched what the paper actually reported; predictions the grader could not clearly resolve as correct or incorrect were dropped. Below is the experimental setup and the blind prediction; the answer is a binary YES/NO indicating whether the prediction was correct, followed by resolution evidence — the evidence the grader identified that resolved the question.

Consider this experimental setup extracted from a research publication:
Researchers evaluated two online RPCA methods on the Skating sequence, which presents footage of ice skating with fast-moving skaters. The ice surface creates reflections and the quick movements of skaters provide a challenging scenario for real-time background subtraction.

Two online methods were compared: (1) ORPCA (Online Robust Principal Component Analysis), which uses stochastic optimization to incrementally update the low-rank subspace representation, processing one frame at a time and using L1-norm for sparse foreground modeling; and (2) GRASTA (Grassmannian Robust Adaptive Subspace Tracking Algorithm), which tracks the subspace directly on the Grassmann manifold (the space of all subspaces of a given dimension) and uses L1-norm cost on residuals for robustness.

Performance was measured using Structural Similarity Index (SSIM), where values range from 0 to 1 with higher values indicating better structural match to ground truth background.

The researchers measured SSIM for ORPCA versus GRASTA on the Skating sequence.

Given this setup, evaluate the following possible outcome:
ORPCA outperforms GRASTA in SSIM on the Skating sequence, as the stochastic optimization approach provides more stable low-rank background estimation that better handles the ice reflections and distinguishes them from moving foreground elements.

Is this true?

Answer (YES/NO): NO